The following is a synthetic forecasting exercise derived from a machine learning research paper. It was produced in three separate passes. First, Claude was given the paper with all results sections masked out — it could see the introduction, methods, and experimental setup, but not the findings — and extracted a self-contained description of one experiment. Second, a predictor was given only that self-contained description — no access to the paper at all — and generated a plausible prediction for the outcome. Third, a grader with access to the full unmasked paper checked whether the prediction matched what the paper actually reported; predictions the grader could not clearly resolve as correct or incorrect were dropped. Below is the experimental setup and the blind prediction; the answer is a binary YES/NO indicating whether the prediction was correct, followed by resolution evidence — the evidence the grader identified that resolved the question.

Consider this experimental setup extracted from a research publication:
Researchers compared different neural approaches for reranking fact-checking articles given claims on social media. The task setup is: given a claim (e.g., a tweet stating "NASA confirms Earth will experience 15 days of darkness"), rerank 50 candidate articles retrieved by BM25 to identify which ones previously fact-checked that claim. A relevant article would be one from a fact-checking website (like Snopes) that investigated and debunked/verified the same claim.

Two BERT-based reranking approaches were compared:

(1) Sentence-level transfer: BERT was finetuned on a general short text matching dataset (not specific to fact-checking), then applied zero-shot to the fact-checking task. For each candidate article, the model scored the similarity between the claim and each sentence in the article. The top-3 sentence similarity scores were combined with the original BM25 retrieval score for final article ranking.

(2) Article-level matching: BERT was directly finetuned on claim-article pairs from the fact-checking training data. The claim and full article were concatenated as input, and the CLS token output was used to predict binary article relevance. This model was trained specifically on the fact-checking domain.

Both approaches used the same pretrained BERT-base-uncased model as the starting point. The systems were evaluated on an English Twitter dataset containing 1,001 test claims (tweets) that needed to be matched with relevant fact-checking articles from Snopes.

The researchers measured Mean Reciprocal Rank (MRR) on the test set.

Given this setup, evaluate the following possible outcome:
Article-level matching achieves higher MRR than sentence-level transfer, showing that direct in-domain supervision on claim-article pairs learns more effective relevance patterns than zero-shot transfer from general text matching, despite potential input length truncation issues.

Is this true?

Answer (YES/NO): YES